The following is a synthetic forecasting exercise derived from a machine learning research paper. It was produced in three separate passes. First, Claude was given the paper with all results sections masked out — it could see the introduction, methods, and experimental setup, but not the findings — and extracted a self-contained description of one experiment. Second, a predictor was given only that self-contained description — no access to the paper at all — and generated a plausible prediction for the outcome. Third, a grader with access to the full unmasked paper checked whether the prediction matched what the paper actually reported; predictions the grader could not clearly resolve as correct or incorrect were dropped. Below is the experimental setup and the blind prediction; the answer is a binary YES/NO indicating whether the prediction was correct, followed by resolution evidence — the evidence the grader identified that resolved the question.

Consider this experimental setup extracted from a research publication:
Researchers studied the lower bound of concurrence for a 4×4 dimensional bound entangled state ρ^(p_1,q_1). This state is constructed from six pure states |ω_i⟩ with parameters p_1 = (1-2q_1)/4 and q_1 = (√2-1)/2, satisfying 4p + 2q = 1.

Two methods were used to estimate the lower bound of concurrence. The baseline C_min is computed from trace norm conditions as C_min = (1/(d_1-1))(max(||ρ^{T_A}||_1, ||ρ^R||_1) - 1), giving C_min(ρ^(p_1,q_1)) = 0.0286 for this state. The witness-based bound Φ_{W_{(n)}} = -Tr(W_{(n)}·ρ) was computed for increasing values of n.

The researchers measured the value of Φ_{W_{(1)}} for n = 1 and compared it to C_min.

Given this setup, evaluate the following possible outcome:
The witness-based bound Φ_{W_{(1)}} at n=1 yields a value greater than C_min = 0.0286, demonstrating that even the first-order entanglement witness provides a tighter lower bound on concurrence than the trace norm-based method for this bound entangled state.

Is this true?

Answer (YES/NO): NO